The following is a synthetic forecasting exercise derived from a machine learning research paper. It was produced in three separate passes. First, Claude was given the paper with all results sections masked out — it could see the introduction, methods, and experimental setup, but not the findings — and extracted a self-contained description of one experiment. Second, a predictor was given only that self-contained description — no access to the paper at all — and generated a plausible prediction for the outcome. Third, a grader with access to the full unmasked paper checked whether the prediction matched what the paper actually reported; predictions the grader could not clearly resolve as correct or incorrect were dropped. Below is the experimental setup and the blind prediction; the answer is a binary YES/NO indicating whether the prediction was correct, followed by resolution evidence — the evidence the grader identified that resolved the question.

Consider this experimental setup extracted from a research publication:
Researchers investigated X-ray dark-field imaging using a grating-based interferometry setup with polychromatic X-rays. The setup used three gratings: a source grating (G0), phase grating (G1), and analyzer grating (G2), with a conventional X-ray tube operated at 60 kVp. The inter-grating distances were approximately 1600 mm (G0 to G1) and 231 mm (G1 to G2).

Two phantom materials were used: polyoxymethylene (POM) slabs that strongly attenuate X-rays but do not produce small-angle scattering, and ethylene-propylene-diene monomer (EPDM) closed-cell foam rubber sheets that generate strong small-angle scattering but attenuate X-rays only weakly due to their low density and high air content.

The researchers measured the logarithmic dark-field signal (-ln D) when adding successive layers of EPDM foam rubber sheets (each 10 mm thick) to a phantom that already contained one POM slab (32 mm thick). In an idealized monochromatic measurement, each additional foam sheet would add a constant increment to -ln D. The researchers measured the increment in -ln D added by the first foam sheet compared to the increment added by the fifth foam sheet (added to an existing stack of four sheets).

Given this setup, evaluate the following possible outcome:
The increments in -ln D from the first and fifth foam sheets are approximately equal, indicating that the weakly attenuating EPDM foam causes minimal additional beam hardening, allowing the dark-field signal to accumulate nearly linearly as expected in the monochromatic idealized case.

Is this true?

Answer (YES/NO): NO